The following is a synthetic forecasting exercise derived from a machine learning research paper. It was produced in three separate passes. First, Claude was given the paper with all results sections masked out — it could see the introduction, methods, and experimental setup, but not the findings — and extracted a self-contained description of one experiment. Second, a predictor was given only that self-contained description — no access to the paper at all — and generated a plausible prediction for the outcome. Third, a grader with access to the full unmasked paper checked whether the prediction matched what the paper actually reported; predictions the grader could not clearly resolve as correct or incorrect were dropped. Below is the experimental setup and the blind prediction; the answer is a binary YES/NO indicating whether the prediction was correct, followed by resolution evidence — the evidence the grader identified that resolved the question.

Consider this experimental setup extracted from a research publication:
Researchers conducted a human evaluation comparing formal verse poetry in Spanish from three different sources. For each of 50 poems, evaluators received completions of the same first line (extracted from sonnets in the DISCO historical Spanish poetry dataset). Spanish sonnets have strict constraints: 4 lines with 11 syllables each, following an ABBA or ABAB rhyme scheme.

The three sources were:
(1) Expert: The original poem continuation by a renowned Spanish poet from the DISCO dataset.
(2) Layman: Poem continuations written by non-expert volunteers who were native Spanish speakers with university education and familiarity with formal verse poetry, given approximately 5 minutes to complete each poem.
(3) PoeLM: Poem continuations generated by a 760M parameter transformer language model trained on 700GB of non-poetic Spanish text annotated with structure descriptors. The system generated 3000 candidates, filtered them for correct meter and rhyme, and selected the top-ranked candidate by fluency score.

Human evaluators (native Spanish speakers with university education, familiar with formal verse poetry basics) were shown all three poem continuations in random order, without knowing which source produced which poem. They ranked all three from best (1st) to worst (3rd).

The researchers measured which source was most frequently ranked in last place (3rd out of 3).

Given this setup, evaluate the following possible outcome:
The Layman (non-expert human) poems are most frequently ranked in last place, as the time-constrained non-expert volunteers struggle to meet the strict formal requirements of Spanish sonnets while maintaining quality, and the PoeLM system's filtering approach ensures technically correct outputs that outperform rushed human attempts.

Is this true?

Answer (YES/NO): NO